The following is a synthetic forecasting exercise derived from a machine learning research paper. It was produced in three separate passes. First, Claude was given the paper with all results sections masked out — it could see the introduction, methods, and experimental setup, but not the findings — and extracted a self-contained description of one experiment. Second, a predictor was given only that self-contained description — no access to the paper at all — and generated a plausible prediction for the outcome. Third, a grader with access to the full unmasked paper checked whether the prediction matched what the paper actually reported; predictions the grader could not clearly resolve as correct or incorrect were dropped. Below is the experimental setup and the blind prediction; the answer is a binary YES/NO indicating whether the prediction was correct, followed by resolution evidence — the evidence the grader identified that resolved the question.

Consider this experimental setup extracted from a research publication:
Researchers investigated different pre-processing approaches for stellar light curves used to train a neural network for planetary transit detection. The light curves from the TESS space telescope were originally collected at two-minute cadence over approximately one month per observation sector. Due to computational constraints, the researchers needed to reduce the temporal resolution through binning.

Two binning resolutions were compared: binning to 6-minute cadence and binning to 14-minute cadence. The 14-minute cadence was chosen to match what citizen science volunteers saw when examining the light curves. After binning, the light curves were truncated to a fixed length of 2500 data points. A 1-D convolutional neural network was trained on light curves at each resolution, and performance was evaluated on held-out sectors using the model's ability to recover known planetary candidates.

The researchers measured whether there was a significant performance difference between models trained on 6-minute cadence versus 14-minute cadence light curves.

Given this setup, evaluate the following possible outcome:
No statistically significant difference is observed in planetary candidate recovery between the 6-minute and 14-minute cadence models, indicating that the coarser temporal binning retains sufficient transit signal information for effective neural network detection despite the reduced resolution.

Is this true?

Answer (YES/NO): YES